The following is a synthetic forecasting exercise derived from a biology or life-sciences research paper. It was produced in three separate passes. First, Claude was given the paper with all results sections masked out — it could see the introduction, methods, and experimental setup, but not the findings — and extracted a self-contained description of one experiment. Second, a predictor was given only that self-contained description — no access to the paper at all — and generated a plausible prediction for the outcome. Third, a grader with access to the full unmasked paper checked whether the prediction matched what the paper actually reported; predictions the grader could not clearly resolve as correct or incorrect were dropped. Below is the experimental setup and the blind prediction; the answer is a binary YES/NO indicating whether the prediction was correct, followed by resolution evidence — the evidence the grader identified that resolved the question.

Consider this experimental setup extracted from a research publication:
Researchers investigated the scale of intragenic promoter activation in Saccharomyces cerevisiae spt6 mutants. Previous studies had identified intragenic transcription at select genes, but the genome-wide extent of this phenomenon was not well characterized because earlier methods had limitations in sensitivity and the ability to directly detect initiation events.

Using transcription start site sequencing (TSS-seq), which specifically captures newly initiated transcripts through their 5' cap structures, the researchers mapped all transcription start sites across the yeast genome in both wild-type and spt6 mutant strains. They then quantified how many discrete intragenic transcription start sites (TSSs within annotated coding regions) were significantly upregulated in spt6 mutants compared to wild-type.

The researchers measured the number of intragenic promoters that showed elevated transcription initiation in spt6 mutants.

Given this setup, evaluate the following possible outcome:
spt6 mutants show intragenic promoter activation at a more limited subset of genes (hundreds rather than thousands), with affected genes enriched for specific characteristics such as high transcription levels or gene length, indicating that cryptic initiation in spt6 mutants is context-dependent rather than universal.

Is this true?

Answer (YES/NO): NO